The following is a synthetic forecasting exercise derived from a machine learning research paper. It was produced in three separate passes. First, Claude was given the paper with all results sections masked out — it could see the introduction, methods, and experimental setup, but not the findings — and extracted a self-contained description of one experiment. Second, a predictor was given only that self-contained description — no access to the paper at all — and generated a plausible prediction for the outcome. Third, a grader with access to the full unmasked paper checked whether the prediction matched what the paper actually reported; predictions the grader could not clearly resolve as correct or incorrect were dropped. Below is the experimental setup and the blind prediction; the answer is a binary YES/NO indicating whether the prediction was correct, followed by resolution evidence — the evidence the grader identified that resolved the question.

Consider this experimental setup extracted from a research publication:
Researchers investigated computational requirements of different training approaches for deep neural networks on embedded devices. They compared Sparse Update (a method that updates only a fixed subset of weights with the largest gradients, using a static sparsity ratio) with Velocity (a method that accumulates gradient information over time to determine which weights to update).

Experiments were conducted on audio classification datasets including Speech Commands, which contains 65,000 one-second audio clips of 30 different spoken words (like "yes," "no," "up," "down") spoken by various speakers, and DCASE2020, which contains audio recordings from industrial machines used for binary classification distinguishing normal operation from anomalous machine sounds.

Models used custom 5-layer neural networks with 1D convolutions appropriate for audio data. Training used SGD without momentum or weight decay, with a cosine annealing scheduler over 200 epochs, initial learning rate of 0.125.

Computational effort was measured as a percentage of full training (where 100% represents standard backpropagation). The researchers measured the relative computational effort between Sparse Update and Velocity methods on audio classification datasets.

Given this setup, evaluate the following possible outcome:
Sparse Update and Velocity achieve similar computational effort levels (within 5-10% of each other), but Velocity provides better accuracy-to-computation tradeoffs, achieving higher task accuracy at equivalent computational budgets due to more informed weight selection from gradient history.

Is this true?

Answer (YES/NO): NO